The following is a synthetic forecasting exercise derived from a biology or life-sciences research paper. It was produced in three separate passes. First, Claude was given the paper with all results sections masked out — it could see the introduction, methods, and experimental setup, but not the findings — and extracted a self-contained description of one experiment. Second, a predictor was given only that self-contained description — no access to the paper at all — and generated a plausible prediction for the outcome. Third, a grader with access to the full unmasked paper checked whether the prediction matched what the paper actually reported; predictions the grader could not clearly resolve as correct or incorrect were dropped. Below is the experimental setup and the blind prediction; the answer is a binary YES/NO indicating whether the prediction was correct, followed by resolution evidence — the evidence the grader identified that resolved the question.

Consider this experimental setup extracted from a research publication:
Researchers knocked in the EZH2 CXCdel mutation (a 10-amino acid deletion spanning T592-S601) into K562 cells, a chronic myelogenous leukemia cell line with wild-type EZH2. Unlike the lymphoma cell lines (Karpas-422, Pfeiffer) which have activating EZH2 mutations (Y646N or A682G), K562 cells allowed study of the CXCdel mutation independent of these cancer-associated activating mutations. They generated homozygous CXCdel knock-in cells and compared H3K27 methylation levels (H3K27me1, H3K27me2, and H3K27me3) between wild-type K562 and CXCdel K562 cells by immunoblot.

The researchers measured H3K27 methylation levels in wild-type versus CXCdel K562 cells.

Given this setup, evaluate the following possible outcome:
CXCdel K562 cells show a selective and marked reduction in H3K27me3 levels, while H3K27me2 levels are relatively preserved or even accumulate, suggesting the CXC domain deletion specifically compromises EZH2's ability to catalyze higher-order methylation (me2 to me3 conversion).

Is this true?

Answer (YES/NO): NO